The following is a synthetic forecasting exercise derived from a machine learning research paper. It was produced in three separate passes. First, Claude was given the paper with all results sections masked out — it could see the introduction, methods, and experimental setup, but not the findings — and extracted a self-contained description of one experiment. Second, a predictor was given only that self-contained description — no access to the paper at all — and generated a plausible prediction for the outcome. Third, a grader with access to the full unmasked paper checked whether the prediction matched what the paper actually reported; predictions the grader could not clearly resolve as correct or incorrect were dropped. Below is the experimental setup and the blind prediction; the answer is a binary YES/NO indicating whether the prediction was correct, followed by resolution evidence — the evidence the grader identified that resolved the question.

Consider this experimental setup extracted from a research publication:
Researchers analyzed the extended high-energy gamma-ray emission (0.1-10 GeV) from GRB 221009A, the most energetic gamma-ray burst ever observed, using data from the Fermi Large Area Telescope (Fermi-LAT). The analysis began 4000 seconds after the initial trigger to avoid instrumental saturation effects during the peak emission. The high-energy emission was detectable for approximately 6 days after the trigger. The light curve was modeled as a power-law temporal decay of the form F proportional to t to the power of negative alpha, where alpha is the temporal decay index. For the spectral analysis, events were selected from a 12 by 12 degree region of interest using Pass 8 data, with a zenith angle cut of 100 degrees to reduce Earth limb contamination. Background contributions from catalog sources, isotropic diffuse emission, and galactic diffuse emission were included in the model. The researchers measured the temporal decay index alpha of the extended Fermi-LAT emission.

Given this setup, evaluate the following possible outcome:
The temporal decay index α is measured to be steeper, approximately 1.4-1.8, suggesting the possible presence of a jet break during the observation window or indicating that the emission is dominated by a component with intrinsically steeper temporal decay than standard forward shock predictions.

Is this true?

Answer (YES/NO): NO